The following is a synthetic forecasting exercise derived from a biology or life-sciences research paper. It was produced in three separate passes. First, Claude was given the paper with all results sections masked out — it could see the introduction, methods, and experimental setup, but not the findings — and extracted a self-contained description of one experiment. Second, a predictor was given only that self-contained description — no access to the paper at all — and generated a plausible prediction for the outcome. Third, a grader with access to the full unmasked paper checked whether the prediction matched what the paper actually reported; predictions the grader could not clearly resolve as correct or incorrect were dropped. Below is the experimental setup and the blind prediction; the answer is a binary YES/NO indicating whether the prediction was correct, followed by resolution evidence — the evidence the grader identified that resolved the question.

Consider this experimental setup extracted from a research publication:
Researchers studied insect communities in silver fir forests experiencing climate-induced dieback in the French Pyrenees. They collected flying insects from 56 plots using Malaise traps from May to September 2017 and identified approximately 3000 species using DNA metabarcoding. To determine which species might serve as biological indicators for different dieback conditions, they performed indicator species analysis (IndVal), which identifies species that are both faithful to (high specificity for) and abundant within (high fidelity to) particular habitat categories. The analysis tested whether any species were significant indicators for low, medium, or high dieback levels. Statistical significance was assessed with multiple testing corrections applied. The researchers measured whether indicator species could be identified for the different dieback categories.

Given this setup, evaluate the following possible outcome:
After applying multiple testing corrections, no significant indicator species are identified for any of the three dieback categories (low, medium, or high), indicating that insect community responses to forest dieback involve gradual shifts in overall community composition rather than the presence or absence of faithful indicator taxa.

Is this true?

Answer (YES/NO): NO